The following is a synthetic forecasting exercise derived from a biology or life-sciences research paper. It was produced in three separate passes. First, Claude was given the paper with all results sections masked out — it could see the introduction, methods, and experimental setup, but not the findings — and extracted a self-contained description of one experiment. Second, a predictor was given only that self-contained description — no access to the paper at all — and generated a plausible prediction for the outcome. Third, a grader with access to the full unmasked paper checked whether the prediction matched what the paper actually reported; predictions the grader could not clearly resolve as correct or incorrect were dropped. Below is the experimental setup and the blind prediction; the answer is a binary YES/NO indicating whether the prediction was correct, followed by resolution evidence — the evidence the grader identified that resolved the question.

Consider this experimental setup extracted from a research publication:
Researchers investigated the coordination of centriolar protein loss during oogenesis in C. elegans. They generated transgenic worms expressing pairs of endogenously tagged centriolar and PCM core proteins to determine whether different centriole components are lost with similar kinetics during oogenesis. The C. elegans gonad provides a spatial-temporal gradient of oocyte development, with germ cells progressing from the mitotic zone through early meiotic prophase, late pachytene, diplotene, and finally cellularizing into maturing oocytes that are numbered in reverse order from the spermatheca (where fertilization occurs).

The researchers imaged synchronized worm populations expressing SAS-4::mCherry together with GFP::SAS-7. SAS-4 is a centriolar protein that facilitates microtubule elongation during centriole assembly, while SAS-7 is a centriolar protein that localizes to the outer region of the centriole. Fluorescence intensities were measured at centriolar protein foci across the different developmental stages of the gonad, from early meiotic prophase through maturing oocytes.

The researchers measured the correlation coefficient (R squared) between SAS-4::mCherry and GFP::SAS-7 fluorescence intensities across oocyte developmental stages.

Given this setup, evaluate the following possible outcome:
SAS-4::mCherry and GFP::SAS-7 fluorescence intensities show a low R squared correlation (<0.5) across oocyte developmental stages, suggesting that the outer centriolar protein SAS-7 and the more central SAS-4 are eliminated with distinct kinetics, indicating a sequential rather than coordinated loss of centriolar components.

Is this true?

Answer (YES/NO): NO